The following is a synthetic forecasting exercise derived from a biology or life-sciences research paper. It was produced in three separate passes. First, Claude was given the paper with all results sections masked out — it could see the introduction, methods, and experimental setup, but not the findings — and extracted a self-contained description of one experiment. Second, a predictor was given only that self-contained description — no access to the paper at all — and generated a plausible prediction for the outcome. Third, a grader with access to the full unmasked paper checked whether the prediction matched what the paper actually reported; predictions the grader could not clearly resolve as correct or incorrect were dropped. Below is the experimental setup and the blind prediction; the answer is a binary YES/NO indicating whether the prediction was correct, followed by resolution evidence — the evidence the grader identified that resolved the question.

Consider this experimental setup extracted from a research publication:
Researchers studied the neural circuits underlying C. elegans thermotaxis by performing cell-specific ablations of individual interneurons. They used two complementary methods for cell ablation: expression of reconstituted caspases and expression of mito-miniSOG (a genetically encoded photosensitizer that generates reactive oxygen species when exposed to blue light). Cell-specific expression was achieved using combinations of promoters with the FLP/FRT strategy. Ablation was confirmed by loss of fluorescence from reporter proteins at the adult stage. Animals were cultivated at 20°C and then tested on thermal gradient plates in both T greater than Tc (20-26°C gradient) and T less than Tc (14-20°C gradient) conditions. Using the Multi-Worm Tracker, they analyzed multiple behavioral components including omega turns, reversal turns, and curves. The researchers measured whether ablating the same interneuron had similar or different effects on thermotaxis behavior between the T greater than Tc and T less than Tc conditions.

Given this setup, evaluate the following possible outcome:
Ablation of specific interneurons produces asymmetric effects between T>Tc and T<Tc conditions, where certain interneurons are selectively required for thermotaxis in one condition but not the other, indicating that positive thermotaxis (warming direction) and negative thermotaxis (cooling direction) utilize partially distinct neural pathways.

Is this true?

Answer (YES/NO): YES